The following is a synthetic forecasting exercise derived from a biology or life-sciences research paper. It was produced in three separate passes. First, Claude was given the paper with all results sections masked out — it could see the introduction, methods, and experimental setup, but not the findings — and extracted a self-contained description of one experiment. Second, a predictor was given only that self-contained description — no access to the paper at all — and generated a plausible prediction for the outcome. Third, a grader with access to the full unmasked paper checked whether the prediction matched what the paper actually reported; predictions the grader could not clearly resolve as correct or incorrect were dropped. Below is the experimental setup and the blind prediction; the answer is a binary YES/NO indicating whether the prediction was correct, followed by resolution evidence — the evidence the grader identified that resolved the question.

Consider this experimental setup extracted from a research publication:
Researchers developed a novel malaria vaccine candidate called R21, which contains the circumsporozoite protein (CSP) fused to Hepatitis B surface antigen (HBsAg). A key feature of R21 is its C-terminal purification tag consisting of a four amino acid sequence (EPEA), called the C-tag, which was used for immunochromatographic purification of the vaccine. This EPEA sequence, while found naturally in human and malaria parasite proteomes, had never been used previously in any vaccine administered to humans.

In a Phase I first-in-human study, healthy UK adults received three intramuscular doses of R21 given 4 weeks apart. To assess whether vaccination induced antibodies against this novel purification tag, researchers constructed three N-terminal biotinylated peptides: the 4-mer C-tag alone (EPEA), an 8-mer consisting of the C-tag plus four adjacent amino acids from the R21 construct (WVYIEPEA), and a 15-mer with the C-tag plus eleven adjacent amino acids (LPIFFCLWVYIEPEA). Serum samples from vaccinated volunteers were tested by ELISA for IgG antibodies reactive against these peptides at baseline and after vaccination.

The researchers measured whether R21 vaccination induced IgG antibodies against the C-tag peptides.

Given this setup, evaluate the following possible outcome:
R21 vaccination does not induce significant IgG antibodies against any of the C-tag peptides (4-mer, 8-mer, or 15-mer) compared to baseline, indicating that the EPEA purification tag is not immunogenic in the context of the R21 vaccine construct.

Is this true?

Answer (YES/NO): YES